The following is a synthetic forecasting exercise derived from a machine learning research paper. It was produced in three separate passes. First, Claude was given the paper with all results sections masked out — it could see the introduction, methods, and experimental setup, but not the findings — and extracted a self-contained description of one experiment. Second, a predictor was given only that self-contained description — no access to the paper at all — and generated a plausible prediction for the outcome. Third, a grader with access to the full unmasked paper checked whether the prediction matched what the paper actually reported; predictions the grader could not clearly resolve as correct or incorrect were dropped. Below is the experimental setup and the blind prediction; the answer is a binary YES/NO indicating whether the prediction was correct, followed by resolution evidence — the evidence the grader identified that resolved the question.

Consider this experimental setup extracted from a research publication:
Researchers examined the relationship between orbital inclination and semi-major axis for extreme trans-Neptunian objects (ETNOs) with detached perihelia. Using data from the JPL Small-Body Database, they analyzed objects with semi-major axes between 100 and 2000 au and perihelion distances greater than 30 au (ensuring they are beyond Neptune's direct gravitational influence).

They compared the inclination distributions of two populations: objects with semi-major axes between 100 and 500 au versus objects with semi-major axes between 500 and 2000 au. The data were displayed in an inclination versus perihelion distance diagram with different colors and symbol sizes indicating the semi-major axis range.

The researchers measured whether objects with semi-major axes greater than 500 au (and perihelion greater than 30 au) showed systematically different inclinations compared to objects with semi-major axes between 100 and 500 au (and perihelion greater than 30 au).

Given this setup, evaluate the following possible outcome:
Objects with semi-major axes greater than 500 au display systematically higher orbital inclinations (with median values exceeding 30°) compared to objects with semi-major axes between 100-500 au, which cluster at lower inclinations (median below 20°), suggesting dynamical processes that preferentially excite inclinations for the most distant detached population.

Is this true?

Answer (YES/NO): NO